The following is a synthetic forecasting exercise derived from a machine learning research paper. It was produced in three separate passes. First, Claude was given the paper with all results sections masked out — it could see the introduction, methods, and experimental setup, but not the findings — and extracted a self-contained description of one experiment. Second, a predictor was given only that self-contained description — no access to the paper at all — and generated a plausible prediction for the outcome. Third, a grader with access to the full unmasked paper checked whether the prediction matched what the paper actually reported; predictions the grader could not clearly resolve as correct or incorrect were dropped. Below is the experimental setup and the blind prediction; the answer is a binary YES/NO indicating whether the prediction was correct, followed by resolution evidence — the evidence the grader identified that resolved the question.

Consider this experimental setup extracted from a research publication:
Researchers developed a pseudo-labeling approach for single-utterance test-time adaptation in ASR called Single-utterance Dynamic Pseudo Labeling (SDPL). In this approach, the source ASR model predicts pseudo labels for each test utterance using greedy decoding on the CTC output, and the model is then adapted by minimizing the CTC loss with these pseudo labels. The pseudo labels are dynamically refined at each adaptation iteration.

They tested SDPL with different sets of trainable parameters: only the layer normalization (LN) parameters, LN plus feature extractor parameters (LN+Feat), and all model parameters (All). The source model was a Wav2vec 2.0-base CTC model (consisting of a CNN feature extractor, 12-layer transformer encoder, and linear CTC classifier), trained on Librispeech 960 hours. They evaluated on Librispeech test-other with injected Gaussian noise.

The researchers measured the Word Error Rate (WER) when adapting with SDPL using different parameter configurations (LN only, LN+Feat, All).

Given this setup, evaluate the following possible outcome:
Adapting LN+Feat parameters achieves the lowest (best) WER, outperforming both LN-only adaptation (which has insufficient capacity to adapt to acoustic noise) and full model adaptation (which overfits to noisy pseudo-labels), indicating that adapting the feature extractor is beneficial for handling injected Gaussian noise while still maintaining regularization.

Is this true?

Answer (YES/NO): NO